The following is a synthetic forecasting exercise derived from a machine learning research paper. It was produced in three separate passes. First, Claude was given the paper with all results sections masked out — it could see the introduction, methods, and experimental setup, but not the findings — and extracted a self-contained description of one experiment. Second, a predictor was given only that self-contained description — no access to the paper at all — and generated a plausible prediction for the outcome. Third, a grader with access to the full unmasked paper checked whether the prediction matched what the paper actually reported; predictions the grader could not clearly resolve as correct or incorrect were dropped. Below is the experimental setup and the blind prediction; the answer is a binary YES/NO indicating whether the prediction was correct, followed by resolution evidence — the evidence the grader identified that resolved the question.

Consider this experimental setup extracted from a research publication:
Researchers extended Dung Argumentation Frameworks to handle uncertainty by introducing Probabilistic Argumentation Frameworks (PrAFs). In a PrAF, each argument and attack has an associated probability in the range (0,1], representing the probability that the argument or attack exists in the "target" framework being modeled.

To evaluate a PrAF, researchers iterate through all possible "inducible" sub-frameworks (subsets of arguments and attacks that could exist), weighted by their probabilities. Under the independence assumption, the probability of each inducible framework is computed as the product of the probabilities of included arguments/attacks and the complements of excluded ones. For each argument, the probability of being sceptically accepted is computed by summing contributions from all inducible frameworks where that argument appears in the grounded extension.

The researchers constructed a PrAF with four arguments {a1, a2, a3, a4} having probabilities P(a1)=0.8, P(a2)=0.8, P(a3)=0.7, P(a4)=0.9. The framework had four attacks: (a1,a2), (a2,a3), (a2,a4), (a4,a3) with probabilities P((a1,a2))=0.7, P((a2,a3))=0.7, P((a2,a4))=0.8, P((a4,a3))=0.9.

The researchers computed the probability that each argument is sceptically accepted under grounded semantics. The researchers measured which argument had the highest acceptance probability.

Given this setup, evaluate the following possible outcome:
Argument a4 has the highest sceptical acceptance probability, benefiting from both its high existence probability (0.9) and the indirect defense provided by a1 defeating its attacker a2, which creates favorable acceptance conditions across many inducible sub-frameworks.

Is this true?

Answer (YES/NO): NO